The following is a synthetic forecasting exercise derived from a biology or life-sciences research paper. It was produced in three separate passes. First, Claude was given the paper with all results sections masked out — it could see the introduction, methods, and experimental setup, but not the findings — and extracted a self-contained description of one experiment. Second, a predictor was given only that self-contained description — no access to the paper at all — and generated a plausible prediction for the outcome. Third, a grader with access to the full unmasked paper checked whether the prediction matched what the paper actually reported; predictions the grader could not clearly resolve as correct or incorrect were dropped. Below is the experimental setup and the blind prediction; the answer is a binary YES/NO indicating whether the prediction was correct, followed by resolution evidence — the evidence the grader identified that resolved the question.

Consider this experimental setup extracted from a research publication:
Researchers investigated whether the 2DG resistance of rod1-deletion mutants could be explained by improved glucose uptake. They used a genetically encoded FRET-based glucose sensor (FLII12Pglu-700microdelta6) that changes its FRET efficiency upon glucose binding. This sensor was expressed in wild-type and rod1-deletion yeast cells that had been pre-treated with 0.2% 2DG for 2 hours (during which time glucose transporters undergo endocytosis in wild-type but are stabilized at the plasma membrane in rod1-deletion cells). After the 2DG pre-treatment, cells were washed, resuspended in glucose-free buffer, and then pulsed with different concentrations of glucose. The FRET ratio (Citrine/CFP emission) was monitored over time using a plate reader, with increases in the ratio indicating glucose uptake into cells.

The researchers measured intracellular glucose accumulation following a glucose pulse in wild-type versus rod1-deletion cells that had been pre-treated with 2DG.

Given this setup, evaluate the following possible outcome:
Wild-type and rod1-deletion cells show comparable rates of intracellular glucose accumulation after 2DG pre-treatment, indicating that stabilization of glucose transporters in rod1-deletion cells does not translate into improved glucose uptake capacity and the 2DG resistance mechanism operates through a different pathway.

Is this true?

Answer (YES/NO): NO